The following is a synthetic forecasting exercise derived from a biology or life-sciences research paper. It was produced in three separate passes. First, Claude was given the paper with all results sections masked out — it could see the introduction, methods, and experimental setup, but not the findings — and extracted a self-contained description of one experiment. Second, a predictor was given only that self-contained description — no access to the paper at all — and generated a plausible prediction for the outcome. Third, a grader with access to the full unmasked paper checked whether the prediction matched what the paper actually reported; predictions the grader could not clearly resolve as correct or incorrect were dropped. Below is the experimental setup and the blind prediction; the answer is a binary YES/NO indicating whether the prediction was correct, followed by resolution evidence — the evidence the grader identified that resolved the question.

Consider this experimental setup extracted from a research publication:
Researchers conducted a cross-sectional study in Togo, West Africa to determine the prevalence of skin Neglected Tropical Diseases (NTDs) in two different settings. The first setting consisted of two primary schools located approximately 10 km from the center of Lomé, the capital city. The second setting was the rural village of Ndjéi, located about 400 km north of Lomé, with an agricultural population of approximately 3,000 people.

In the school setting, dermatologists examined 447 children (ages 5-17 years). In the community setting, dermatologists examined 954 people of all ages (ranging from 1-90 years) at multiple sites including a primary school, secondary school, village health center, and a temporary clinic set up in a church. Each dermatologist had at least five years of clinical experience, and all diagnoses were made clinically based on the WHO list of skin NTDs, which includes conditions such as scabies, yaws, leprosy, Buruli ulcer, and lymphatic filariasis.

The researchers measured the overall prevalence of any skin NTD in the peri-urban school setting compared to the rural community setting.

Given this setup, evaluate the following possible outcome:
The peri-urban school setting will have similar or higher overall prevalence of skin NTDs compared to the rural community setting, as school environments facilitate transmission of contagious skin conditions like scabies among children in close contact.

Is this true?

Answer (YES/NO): NO